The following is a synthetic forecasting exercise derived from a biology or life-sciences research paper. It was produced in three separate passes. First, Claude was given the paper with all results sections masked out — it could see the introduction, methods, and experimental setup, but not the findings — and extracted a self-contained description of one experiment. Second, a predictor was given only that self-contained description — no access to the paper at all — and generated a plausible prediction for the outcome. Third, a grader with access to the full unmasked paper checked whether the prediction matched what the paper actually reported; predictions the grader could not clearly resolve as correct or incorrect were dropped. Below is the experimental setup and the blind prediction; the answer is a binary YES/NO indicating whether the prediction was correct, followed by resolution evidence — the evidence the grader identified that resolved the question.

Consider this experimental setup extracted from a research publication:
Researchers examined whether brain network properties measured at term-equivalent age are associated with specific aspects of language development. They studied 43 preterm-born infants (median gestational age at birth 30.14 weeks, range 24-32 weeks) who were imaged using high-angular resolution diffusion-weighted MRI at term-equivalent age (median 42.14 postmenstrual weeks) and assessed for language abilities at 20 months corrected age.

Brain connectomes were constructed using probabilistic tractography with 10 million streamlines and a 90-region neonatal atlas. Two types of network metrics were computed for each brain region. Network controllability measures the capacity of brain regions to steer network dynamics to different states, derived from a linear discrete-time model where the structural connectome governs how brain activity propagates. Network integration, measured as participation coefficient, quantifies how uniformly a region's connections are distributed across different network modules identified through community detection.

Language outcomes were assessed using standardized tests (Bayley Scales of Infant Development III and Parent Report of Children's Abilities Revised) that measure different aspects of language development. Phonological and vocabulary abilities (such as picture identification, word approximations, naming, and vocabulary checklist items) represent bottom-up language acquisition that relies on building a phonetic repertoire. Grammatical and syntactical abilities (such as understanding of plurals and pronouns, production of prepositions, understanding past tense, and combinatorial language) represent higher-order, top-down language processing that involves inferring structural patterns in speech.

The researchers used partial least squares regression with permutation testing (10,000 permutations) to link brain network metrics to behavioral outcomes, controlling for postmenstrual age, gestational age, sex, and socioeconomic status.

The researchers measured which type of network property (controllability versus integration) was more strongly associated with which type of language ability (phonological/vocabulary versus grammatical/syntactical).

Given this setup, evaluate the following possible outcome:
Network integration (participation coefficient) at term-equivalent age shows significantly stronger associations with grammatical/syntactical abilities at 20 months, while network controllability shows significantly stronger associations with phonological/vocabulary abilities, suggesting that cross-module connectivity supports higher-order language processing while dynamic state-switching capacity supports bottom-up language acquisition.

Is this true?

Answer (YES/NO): YES